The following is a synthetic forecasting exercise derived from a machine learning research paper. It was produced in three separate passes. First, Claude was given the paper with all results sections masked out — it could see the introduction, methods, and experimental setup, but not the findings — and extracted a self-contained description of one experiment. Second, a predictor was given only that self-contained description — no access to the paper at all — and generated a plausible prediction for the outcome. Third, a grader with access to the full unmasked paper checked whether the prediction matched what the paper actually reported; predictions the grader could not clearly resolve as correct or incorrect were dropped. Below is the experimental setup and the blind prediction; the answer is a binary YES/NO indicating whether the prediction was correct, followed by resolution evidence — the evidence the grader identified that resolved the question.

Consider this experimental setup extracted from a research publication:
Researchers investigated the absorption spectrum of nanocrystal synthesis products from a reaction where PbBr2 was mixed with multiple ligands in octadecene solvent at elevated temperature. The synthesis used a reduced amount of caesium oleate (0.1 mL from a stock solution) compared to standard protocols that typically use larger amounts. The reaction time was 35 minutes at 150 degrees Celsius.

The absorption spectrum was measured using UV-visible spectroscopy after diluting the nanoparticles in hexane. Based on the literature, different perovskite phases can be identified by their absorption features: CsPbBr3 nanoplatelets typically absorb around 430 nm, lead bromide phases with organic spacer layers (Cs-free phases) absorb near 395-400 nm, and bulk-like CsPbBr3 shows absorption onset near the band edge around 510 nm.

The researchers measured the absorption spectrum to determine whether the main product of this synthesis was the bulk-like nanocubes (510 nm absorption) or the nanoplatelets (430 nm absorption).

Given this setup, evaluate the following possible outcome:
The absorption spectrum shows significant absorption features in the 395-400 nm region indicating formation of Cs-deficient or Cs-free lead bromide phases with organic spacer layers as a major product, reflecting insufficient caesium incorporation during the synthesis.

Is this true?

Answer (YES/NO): NO